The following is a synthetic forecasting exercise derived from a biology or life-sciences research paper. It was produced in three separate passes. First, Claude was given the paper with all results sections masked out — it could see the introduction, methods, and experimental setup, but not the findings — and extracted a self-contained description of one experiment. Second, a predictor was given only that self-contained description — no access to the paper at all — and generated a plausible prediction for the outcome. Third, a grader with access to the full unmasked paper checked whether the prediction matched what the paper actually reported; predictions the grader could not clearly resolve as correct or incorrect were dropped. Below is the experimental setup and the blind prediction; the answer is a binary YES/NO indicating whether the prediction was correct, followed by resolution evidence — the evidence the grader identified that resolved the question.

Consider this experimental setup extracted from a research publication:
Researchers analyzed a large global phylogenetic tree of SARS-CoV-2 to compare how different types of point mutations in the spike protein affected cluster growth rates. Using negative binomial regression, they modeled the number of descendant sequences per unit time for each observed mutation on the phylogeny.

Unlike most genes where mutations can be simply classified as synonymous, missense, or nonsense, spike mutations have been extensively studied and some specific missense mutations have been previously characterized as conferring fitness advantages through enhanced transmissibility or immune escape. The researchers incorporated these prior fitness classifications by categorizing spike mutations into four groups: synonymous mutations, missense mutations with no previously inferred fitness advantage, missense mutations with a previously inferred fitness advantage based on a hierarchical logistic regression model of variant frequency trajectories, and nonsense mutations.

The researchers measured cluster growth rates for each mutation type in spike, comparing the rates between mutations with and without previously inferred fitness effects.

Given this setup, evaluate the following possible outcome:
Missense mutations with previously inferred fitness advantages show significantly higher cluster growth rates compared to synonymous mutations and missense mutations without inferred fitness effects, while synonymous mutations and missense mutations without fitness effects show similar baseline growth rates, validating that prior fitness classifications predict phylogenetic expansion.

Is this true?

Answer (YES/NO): NO